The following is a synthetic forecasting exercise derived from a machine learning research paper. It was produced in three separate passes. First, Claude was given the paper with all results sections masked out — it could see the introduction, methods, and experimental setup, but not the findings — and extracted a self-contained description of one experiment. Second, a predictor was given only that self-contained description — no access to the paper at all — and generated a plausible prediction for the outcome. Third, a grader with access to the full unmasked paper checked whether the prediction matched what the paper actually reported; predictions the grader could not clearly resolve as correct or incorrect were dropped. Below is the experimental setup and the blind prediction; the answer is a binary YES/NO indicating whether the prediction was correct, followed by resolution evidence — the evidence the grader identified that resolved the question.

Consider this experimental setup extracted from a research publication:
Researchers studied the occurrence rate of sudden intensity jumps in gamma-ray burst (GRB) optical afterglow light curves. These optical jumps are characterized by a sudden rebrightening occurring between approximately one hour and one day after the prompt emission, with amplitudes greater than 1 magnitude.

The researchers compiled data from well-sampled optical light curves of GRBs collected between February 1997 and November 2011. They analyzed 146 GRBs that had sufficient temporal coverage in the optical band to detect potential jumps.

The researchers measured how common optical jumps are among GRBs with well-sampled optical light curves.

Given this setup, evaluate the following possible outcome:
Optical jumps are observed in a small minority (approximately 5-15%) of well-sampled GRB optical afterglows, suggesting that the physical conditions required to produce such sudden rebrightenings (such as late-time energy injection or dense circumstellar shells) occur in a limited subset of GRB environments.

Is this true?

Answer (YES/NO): YES